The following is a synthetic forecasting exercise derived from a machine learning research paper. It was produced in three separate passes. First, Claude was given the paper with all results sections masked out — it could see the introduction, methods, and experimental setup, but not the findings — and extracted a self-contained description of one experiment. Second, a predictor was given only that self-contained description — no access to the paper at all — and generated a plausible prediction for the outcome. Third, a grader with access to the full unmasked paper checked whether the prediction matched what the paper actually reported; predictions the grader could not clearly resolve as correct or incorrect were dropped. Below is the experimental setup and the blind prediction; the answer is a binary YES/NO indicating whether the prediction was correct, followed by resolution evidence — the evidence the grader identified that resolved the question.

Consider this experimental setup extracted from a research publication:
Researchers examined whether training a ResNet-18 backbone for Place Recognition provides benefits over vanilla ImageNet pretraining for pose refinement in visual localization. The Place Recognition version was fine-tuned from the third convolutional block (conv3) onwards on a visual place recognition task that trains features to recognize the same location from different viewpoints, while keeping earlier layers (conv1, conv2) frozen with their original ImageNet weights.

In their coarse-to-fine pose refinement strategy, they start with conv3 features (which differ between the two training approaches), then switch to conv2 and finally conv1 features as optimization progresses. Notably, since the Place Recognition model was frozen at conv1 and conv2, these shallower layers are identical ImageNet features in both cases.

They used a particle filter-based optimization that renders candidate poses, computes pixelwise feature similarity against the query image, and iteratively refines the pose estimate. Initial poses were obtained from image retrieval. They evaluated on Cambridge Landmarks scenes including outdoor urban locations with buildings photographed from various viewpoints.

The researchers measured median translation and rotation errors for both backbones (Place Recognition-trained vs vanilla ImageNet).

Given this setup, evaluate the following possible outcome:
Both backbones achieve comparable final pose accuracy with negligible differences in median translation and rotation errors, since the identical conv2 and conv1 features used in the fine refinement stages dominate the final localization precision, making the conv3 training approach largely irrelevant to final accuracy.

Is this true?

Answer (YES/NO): NO